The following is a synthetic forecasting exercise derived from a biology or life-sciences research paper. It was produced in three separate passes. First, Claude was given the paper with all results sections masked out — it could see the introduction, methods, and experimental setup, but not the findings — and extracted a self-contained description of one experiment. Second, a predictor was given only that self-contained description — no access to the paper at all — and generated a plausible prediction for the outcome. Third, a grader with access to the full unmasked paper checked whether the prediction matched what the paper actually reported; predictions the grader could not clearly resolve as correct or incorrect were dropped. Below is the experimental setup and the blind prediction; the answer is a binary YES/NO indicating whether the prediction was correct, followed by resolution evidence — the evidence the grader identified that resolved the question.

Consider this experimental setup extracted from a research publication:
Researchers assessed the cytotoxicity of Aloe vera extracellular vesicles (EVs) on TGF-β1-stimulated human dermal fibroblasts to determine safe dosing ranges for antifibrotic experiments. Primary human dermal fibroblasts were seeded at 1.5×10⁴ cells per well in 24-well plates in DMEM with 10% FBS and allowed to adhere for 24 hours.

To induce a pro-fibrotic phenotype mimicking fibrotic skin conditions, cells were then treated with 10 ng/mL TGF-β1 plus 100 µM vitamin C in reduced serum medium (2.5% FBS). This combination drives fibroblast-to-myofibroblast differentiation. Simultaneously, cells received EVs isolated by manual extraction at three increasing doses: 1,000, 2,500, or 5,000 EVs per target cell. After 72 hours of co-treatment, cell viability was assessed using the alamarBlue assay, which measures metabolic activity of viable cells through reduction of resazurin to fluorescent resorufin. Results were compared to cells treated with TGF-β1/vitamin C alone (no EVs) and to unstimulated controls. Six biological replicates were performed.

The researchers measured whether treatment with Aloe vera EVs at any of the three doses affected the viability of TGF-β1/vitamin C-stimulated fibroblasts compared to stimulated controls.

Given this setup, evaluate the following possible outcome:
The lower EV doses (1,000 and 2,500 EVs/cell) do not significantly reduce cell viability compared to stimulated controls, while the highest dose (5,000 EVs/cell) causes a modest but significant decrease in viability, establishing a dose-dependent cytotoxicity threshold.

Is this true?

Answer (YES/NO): NO